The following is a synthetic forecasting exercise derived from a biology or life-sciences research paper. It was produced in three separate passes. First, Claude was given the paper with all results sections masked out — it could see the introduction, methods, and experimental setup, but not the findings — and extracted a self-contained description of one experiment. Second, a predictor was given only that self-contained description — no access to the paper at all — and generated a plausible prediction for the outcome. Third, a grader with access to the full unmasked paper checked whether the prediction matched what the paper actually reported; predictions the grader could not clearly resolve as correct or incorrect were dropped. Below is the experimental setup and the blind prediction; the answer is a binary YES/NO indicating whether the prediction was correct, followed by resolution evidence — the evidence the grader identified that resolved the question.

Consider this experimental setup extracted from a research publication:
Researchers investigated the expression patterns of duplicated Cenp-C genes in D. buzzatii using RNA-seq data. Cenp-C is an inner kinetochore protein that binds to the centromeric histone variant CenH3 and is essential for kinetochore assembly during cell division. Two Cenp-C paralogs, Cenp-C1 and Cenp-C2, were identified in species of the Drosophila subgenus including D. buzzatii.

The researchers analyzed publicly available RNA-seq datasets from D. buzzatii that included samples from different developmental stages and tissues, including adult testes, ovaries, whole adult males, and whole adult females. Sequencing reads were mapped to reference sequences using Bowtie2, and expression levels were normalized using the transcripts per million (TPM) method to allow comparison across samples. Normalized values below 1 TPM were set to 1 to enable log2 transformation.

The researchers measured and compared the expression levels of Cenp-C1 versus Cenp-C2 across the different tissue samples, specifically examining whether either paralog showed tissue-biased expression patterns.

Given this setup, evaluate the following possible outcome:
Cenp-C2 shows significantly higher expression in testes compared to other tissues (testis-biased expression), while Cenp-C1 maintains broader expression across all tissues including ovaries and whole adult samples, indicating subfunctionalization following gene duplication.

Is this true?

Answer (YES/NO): YES